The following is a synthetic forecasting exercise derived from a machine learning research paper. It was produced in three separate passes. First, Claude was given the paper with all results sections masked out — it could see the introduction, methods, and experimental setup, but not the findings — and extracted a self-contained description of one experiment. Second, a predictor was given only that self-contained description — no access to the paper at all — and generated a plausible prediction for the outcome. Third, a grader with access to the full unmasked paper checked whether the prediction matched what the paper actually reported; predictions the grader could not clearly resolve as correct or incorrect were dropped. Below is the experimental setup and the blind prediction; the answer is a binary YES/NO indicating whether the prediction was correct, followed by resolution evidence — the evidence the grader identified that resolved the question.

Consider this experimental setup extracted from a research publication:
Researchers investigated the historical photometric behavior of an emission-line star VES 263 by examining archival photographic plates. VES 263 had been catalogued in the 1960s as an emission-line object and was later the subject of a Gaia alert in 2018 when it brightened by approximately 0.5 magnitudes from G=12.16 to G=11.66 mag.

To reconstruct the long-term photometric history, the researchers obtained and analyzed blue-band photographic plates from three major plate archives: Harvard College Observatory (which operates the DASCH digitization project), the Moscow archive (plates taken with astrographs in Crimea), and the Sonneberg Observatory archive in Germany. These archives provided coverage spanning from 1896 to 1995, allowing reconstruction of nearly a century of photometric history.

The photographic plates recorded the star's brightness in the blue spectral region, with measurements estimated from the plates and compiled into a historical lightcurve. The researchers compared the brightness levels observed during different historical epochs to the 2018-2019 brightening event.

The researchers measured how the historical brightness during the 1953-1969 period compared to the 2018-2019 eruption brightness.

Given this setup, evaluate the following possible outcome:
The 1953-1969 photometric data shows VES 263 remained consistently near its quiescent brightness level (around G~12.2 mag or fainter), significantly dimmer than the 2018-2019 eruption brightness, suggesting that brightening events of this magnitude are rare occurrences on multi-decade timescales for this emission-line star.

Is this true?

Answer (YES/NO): NO